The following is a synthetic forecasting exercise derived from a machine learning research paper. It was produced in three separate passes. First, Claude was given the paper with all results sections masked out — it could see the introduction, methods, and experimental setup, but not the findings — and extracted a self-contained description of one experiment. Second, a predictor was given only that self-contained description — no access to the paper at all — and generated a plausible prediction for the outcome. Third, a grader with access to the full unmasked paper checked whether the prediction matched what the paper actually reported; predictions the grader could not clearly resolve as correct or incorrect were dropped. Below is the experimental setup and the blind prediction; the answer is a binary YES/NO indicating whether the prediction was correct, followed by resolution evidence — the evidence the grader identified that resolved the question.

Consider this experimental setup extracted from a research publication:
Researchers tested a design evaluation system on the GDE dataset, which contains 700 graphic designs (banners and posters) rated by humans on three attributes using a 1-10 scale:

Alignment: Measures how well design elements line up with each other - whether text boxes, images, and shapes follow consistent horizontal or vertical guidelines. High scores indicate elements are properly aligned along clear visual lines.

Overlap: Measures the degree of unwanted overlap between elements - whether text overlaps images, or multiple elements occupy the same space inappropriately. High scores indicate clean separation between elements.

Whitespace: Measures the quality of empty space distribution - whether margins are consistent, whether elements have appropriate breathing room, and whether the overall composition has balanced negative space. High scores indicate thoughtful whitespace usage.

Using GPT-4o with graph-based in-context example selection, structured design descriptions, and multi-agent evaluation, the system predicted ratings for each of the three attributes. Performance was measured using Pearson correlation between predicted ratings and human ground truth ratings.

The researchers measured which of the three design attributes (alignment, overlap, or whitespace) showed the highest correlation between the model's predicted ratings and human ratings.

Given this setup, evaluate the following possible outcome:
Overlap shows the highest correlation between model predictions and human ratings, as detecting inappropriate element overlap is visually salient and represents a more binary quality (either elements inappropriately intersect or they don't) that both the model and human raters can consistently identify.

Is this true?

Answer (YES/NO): YES